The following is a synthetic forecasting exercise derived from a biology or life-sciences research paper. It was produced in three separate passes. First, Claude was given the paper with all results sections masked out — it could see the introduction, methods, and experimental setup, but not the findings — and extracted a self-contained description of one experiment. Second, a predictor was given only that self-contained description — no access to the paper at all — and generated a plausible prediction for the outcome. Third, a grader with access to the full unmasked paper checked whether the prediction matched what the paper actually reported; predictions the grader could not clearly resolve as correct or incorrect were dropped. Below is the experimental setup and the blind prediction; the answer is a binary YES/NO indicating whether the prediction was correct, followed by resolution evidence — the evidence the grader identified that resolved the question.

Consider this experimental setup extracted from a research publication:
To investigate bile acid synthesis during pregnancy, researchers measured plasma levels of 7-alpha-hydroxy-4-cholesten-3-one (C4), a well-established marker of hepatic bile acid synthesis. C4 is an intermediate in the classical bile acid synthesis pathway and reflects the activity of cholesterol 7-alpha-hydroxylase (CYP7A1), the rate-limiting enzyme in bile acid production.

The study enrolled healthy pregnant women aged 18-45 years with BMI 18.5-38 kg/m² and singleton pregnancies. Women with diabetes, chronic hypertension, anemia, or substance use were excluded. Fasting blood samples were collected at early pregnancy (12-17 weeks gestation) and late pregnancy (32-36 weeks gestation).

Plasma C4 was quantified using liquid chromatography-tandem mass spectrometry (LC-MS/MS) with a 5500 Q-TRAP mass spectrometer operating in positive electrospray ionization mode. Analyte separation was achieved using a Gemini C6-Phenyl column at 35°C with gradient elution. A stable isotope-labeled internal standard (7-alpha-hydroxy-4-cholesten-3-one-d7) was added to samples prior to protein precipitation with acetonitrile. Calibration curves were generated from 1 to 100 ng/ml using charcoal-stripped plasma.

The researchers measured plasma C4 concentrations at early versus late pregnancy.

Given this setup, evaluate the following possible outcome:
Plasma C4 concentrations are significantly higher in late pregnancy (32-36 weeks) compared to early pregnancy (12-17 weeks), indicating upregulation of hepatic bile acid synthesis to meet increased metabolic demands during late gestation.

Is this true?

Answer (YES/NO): NO